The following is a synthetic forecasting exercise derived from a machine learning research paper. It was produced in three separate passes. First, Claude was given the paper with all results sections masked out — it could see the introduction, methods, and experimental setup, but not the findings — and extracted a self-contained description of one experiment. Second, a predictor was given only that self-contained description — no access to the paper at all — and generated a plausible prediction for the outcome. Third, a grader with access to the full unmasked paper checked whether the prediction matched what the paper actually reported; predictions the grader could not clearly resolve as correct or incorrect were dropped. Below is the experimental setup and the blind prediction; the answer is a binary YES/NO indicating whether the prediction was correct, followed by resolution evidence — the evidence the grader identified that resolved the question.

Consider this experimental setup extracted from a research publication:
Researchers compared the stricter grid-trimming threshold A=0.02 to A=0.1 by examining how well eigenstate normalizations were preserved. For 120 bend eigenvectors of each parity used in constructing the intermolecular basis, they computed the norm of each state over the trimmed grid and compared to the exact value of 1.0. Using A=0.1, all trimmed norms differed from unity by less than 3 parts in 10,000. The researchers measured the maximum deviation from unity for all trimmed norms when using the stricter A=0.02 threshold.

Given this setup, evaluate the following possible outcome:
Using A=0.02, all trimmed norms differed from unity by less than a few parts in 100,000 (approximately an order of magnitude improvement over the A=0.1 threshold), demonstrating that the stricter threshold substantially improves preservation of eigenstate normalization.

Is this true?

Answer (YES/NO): NO